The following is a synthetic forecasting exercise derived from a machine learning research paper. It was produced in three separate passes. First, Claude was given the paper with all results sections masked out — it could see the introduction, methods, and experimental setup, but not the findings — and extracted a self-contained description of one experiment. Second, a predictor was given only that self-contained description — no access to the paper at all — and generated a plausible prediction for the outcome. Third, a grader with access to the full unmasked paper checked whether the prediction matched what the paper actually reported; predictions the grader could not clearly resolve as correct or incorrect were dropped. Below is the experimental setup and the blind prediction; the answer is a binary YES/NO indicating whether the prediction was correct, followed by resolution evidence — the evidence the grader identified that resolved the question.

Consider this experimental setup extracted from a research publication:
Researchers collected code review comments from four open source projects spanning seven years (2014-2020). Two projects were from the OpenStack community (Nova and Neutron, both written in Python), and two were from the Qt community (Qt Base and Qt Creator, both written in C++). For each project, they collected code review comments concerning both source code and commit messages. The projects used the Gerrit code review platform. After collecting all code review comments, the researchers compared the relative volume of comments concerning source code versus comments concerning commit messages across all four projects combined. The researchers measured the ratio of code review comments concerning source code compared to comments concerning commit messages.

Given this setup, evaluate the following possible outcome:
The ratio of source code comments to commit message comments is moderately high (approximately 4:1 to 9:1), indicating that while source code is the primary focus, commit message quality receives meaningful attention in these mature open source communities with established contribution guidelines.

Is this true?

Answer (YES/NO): NO